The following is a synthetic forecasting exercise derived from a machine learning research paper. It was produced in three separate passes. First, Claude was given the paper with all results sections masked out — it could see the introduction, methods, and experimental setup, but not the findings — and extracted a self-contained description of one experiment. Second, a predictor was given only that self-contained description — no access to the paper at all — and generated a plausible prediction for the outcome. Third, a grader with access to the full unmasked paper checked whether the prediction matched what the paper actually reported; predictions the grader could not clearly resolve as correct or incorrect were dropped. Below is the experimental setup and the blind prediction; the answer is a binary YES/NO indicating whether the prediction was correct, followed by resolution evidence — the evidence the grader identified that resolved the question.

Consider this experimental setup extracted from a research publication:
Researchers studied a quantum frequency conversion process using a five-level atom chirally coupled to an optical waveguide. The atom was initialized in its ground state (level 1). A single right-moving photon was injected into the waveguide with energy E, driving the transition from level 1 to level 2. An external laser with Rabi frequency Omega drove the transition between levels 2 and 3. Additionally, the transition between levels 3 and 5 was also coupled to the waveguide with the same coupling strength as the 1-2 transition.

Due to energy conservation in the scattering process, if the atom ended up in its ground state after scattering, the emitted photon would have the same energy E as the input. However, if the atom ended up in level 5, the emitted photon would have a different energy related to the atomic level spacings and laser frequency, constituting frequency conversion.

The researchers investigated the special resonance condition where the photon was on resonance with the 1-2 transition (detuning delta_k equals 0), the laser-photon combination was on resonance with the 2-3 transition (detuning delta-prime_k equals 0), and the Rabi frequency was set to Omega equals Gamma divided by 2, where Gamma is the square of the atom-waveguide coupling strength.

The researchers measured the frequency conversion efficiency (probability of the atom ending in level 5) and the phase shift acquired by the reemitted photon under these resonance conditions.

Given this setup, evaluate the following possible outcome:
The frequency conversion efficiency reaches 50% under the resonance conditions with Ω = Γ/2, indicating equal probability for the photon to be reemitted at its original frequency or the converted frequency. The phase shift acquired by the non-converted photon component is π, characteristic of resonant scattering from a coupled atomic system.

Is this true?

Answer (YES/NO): NO